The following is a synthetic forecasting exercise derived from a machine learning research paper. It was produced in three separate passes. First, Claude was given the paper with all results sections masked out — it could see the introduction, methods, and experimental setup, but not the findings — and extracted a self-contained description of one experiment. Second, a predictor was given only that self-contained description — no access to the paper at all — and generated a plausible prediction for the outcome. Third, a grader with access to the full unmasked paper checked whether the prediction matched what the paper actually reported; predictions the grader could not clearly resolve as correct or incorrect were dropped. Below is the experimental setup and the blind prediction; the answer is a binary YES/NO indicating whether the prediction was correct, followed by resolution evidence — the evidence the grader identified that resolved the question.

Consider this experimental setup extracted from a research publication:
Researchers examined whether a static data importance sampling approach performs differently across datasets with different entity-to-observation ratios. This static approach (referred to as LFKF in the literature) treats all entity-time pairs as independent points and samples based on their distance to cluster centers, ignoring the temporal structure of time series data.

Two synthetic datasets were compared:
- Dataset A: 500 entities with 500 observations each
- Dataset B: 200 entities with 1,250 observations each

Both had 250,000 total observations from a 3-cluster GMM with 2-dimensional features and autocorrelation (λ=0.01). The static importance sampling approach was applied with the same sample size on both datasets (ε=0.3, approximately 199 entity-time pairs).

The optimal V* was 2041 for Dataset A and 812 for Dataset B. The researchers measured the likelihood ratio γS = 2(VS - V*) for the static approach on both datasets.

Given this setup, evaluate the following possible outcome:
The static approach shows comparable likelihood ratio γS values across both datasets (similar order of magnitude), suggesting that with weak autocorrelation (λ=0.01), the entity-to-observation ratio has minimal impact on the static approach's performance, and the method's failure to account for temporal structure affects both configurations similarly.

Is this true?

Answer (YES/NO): NO